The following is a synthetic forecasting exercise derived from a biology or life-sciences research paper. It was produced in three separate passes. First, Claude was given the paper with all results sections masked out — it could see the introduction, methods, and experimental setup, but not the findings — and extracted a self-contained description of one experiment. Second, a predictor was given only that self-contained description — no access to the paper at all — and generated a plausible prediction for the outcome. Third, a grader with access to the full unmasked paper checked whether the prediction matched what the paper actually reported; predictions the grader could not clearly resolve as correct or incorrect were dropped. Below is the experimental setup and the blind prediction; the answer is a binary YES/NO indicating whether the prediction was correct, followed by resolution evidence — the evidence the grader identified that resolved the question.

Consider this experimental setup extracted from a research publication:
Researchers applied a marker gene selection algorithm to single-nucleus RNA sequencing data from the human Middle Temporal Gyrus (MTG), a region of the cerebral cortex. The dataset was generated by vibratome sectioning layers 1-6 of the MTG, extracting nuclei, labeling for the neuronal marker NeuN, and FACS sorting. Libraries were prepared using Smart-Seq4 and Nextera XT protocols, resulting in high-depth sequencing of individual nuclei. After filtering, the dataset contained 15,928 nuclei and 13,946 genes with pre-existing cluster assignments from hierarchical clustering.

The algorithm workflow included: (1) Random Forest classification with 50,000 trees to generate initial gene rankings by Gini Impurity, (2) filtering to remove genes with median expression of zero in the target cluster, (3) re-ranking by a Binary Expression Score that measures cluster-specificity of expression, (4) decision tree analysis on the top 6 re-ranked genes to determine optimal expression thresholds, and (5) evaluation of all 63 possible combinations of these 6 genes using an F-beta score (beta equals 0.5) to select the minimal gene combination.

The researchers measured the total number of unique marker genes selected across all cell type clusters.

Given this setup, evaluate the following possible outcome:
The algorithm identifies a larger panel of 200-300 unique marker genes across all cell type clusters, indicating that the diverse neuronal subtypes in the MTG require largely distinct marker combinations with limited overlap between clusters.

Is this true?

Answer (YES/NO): NO